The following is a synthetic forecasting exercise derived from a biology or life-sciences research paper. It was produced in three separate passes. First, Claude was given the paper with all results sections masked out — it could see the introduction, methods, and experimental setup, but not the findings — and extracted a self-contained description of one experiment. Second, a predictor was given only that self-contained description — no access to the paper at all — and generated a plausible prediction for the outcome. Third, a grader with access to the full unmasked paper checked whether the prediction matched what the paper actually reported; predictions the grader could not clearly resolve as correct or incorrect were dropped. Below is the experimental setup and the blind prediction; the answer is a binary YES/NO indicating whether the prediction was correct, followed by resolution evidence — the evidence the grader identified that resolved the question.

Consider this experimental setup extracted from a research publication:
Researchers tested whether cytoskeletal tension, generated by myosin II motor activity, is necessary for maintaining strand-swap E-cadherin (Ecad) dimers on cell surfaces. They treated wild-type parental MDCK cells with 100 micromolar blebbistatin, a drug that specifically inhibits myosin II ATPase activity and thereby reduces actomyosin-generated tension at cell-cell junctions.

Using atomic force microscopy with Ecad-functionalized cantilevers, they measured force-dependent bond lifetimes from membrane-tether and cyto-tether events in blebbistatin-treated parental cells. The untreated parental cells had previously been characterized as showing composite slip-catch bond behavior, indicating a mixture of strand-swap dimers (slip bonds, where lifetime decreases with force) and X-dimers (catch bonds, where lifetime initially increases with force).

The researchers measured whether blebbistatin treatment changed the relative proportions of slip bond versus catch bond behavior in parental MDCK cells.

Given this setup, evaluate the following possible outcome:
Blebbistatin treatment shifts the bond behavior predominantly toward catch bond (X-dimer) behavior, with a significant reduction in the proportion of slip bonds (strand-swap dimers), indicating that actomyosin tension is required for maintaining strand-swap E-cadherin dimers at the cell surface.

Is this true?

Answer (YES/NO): YES